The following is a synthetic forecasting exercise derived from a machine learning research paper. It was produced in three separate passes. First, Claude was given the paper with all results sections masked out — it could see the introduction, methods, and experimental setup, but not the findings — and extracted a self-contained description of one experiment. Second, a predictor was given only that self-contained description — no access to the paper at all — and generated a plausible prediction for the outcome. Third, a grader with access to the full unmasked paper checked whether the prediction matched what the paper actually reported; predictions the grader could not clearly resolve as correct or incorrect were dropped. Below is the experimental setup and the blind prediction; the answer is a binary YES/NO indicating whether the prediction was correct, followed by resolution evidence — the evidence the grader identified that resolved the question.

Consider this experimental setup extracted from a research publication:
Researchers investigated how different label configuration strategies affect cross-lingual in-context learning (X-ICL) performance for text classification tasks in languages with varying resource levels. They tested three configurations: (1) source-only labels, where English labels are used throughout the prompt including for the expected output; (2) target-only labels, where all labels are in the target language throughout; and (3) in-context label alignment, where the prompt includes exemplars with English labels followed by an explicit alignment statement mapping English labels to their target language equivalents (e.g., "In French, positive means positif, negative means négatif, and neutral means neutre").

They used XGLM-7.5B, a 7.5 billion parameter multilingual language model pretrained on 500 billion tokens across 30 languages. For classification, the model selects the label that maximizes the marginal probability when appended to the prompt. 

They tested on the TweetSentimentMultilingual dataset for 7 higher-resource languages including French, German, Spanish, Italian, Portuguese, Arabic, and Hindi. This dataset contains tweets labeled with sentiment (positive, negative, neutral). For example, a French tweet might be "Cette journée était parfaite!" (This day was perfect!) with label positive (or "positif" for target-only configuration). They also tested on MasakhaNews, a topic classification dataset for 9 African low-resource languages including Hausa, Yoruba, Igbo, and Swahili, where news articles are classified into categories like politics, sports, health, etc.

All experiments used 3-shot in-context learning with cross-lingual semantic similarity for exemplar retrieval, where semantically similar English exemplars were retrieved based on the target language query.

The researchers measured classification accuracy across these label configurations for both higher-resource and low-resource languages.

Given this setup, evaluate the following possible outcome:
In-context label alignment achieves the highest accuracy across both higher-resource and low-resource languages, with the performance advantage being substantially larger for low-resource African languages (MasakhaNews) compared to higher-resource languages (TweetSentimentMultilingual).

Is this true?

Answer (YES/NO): NO